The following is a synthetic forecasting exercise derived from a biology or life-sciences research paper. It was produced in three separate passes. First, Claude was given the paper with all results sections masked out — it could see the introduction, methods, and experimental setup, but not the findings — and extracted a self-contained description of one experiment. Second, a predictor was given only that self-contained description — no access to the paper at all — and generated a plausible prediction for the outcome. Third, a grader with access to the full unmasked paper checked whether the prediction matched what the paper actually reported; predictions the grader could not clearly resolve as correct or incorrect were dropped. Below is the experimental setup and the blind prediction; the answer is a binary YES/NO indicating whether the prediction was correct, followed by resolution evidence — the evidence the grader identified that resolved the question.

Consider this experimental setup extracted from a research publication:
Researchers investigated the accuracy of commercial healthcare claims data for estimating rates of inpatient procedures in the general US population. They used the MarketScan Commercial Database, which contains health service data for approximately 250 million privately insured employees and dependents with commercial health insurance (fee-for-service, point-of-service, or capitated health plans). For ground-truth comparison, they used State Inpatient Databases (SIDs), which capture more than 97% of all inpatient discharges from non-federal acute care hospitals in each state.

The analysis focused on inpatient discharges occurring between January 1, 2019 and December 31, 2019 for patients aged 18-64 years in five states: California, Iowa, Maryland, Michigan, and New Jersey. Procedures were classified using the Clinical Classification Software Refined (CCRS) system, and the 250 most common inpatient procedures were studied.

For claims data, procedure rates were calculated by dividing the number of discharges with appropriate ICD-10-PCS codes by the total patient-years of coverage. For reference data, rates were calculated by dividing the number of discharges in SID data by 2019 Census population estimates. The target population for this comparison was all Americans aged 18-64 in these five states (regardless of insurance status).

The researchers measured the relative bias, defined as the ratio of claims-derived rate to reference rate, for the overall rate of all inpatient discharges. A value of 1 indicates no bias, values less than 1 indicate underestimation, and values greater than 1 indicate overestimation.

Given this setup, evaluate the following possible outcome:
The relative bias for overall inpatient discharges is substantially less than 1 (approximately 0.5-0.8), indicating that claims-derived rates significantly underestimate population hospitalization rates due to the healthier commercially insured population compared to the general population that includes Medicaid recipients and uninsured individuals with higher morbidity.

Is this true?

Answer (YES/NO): YES